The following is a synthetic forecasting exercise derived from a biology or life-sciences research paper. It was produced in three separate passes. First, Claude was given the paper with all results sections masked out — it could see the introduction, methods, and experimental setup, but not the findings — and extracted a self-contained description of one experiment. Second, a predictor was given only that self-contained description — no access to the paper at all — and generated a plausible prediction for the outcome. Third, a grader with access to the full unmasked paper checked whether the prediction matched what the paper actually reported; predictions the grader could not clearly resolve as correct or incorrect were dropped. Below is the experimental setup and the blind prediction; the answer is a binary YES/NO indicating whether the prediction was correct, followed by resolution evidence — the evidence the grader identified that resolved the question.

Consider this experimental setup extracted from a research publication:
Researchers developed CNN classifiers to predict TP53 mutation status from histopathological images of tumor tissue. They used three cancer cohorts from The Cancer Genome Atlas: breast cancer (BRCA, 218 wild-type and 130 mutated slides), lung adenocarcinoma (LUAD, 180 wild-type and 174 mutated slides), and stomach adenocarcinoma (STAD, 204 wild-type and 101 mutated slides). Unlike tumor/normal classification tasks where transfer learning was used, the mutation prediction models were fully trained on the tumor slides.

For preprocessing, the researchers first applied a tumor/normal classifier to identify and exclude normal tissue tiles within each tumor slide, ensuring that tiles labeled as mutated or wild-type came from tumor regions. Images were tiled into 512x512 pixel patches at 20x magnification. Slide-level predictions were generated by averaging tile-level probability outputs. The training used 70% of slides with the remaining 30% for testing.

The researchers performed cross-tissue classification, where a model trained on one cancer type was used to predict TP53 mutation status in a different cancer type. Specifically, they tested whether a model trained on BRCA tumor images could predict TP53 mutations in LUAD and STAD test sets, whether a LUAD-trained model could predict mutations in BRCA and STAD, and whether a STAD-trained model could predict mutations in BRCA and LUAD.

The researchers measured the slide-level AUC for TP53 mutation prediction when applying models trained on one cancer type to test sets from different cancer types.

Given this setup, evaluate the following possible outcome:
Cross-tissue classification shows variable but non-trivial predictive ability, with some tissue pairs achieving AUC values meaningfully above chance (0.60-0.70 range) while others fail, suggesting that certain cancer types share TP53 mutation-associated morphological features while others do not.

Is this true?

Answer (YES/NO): NO